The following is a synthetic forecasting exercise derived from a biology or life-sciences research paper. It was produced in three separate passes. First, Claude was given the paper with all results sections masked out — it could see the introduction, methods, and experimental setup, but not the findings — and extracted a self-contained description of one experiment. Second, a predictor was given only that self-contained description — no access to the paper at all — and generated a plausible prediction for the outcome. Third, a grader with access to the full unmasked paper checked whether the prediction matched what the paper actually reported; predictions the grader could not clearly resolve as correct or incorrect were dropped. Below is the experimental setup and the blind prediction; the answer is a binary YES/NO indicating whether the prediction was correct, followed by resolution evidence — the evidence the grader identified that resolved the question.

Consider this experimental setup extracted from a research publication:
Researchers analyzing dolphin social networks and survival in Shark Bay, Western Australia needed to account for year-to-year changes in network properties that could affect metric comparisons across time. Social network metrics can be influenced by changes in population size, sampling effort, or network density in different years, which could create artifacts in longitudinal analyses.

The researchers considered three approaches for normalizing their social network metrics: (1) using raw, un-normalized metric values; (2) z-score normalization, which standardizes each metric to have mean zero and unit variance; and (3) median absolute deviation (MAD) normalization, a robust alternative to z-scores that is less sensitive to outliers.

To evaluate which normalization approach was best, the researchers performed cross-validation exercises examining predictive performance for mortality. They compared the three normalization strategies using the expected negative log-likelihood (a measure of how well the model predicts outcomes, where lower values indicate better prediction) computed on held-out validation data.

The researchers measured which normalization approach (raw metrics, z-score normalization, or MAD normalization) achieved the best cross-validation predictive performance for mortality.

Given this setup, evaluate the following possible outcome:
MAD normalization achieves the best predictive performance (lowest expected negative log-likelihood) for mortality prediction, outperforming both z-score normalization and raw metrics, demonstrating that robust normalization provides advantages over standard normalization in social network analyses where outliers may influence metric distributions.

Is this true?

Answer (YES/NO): NO